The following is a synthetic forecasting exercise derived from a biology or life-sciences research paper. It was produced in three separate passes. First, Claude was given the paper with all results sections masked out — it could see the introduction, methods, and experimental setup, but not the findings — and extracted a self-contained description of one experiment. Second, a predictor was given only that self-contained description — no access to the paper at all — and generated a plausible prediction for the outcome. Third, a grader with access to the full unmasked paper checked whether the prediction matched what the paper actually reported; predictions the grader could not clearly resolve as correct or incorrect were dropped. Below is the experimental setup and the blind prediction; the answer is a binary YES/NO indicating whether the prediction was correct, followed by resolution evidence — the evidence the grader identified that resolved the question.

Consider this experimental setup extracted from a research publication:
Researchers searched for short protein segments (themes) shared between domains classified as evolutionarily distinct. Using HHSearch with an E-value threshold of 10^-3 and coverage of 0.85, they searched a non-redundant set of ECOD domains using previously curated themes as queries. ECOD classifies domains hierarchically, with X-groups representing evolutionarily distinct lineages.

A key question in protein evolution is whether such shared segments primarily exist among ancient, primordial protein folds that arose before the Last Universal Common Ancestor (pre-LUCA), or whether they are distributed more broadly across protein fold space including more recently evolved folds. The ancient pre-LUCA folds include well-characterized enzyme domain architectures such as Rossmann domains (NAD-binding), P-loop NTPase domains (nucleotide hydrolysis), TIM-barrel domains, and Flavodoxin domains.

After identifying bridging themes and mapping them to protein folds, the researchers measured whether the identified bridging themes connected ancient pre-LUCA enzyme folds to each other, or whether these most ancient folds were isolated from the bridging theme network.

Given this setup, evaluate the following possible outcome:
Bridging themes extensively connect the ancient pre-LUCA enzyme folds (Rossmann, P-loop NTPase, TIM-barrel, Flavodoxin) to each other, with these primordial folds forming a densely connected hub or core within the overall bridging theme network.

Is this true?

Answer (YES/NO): YES